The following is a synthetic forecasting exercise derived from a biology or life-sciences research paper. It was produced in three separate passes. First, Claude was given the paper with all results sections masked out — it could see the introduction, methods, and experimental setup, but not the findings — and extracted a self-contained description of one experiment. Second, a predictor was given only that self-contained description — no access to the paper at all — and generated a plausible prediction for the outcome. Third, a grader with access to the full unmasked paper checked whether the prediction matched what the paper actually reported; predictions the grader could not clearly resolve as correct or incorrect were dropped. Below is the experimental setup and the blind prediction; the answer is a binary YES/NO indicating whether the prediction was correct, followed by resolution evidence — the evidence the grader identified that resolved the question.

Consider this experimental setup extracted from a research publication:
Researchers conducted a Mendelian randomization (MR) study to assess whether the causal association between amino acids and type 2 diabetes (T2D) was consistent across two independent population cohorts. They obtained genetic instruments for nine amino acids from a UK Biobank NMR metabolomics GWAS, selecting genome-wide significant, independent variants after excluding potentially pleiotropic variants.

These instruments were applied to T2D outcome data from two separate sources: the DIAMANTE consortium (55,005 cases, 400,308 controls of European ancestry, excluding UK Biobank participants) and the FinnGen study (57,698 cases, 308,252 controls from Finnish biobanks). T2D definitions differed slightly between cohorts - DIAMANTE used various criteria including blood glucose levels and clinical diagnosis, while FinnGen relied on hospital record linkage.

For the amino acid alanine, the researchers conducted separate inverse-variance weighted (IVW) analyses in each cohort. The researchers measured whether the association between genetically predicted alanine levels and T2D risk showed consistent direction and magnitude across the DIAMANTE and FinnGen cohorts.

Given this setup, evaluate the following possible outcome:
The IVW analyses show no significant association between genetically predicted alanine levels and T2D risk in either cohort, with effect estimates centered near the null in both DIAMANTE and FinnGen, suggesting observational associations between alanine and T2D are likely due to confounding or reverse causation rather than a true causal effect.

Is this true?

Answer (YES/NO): NO